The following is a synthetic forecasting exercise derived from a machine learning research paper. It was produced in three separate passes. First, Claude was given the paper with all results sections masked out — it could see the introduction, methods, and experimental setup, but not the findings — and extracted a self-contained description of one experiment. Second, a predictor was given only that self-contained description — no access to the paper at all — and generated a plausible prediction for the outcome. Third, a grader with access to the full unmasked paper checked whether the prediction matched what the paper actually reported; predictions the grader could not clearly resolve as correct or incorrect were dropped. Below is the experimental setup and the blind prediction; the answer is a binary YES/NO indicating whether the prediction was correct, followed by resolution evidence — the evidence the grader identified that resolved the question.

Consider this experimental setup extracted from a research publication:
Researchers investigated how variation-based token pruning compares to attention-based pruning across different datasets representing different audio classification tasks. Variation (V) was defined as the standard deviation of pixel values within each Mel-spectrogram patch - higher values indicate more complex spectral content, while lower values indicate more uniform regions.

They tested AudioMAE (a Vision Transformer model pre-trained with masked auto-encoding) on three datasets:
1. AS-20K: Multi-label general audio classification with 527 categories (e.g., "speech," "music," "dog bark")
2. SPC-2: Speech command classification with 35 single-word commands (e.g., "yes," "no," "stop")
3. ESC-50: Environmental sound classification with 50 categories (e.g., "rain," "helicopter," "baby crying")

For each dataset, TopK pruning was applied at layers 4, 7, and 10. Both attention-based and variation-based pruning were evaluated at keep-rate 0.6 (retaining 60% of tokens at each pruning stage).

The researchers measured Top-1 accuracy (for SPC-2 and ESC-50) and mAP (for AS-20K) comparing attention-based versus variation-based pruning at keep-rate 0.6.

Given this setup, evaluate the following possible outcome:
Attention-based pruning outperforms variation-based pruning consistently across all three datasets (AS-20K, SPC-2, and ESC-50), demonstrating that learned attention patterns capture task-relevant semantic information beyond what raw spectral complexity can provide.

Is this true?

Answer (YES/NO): NO